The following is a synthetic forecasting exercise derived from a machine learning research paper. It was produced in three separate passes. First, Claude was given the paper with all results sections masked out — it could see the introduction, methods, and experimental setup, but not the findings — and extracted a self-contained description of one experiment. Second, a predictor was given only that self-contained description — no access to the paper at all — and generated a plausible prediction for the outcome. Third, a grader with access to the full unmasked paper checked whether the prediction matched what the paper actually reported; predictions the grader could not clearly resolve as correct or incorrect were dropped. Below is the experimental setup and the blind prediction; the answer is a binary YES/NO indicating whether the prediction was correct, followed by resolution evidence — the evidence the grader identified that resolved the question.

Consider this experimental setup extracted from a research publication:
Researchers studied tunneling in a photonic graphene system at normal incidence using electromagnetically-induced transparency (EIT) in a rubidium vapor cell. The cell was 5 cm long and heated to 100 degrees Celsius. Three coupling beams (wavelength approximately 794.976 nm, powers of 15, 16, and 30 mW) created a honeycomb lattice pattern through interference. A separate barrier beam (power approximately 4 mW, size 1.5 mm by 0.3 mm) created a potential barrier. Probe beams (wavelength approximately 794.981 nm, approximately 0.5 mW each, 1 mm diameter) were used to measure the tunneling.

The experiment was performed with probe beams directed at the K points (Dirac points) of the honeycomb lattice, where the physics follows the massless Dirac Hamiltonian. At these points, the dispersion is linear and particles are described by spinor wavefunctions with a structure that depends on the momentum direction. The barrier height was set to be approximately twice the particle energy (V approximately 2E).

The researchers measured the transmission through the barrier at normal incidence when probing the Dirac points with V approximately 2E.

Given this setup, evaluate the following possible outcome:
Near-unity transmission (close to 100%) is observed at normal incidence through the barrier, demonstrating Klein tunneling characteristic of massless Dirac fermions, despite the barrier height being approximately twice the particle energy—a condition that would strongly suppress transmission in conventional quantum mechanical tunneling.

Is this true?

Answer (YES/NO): YES